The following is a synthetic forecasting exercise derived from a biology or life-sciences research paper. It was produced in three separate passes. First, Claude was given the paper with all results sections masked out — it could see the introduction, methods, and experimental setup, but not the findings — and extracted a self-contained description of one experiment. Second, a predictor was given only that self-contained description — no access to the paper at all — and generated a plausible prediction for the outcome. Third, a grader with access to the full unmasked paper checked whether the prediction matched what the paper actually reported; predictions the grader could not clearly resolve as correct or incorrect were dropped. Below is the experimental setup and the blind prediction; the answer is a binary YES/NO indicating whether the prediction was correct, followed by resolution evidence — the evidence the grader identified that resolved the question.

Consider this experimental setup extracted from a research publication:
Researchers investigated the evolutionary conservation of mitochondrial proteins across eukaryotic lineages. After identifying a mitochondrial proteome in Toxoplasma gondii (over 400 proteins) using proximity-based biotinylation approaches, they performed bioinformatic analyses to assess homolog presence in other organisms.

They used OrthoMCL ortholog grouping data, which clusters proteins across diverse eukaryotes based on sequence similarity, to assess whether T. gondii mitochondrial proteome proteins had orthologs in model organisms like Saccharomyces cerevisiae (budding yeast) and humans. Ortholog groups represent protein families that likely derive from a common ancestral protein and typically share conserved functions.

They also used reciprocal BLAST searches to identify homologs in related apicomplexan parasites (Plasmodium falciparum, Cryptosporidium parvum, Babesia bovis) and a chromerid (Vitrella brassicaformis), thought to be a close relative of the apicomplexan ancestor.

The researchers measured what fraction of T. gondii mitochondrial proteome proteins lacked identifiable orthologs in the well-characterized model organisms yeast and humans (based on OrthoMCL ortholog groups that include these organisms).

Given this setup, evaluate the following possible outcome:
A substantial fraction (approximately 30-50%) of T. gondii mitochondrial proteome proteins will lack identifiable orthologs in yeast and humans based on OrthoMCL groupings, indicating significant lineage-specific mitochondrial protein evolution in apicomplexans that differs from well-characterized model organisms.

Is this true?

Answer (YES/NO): YES